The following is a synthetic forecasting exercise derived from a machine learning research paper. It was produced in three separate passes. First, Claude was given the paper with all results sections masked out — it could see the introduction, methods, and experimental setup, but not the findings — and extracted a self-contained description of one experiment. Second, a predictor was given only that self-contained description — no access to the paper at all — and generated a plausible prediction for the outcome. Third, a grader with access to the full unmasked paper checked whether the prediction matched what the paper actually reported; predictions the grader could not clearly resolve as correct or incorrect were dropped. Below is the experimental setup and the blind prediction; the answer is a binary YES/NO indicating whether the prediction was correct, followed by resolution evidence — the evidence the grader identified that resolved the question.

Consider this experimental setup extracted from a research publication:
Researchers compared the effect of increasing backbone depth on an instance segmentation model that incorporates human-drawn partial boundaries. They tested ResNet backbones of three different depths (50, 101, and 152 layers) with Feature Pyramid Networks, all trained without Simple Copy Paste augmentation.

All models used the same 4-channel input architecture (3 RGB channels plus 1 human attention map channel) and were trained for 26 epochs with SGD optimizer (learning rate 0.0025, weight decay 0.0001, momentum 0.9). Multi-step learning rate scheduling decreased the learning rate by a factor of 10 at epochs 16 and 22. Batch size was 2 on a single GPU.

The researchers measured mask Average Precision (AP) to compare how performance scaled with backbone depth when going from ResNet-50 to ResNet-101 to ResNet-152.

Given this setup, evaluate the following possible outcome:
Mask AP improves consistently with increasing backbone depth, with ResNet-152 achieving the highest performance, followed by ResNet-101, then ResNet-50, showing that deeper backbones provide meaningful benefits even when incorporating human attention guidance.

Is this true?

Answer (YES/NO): NO